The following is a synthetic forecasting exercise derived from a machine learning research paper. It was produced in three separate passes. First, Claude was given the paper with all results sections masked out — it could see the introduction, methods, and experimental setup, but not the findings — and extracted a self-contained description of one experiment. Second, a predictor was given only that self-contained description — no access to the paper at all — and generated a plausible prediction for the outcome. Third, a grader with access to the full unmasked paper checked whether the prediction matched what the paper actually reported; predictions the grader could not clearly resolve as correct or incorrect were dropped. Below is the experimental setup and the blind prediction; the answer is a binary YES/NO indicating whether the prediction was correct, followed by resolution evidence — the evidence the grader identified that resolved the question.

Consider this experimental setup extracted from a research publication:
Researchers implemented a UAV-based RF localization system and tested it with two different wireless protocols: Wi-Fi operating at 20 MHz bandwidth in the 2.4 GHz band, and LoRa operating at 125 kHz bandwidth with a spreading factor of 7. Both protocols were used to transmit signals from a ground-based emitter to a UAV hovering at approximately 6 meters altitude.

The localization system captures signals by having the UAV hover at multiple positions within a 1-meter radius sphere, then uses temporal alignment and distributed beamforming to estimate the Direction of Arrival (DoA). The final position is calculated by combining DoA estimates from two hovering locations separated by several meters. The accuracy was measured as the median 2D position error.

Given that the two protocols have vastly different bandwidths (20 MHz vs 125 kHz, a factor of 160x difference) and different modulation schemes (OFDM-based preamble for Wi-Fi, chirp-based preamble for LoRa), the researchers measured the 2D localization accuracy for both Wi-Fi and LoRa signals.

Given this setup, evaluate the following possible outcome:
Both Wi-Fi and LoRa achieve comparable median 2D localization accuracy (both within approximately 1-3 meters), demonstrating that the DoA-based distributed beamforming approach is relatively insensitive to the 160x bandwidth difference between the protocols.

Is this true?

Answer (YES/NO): YES